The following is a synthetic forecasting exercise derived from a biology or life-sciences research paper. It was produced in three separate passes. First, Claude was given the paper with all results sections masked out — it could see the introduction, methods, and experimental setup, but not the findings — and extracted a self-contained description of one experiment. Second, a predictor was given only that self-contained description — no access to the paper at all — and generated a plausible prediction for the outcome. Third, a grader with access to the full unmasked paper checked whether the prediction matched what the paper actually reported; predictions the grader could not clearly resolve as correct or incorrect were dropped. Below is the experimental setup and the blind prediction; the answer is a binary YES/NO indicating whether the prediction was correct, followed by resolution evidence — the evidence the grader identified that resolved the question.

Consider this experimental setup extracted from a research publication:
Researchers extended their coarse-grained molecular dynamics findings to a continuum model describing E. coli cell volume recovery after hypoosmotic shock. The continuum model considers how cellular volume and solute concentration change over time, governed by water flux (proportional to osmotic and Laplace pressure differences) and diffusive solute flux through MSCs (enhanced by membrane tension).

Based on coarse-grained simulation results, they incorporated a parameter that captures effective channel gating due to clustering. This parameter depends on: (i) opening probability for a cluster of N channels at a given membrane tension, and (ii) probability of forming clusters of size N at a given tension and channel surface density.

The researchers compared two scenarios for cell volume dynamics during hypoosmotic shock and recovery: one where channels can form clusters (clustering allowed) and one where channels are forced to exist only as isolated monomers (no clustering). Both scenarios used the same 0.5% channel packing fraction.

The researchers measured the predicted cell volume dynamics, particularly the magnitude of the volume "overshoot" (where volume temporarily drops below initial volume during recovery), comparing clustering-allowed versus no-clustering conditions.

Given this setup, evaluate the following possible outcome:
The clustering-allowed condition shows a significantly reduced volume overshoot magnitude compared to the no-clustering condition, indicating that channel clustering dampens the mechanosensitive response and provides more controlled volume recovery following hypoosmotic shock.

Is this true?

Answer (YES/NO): YES